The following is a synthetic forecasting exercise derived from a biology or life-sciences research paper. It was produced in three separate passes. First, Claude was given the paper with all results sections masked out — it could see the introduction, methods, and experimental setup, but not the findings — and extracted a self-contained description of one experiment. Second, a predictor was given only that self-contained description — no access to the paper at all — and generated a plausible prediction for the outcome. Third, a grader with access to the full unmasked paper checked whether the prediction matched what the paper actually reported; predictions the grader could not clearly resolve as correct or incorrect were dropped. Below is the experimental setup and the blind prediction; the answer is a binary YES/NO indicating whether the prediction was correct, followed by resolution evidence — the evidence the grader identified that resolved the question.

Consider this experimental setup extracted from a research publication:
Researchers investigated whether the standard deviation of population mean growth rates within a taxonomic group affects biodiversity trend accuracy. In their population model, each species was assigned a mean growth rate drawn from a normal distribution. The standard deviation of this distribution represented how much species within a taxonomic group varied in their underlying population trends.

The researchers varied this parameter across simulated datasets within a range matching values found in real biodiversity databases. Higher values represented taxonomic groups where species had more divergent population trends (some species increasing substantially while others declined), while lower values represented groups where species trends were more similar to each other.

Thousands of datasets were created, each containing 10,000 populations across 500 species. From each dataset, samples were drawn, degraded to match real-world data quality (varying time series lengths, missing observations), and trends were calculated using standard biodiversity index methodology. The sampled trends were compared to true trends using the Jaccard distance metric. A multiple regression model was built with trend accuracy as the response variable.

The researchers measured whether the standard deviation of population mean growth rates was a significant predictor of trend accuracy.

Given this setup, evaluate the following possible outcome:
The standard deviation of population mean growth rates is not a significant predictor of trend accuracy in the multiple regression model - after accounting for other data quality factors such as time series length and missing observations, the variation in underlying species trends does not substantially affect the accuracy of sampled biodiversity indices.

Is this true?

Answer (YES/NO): NO